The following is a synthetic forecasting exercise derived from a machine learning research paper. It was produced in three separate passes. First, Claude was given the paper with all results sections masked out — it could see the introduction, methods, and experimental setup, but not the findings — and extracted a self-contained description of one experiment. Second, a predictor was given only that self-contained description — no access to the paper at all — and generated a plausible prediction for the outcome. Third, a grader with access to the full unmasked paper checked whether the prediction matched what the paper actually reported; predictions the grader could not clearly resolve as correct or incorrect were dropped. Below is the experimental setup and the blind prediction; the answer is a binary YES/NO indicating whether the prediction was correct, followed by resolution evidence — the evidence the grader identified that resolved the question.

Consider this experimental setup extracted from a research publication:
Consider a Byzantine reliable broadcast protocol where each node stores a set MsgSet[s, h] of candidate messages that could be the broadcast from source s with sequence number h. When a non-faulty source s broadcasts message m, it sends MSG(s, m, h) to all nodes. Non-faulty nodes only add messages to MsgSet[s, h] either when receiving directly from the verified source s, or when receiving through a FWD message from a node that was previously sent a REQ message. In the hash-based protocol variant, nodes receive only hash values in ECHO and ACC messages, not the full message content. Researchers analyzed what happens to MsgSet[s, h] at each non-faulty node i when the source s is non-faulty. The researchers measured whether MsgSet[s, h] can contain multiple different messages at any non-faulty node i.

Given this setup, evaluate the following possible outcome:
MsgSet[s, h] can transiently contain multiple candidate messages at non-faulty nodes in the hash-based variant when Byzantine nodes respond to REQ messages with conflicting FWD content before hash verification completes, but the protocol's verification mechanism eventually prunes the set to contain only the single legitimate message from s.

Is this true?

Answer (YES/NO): NO